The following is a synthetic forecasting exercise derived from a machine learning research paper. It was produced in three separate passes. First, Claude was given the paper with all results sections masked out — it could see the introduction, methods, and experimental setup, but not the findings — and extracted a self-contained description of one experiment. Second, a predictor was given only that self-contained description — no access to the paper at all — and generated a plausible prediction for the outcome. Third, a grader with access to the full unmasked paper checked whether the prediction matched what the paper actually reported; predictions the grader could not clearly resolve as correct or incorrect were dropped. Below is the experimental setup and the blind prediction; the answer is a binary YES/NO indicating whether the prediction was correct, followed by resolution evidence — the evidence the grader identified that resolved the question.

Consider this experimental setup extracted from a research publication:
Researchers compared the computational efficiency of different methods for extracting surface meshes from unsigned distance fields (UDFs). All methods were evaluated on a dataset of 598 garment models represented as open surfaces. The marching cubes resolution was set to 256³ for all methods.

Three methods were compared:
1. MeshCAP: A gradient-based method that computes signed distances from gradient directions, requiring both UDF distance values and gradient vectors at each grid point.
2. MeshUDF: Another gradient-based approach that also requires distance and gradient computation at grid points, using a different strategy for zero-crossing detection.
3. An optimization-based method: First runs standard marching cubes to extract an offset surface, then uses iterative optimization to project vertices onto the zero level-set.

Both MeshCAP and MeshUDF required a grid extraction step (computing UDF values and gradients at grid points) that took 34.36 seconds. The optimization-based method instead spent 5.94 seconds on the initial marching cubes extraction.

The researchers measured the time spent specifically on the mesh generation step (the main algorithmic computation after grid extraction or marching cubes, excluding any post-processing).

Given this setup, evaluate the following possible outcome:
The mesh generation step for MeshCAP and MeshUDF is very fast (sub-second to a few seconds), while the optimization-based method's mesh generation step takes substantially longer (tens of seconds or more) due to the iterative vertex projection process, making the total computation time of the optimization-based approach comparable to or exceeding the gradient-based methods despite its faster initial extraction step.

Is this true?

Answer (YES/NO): NO